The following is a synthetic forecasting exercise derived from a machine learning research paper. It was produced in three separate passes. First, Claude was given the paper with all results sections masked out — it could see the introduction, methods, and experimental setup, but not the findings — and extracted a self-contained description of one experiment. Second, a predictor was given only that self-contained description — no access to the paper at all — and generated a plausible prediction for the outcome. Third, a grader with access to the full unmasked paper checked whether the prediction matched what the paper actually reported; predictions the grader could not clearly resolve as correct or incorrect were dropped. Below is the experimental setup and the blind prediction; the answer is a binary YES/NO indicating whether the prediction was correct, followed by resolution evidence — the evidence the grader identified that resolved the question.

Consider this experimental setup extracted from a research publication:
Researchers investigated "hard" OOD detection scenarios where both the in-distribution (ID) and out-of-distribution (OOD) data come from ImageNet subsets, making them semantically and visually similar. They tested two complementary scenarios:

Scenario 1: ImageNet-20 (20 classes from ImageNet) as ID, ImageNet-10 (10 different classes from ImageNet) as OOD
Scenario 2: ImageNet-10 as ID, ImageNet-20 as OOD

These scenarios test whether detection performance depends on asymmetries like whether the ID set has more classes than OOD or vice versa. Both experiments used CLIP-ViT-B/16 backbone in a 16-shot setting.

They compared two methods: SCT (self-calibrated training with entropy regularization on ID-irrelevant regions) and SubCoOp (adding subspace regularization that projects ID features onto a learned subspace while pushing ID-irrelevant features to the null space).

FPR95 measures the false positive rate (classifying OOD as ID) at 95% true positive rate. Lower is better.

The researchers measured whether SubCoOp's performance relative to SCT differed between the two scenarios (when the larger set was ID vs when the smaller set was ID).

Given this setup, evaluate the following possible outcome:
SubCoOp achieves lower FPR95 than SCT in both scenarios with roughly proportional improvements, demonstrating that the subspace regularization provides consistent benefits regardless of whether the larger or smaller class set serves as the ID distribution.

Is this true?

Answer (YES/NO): NO